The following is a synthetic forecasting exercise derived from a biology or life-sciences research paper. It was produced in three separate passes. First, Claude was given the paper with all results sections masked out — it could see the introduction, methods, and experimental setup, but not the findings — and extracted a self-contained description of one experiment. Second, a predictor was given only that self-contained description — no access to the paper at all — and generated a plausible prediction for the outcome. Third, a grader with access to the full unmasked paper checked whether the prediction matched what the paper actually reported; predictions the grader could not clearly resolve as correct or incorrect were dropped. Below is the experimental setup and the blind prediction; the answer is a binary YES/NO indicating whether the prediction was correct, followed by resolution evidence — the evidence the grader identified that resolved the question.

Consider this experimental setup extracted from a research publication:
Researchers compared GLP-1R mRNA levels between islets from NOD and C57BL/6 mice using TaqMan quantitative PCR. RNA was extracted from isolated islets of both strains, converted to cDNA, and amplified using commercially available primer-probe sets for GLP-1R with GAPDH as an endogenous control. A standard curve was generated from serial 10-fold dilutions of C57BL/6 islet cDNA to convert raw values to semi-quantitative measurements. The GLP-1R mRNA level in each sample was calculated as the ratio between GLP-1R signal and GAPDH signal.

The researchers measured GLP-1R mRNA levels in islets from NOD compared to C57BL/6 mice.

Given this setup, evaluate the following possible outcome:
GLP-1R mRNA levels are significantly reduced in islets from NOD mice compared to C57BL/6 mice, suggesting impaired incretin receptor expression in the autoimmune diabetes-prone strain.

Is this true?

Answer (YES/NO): NO